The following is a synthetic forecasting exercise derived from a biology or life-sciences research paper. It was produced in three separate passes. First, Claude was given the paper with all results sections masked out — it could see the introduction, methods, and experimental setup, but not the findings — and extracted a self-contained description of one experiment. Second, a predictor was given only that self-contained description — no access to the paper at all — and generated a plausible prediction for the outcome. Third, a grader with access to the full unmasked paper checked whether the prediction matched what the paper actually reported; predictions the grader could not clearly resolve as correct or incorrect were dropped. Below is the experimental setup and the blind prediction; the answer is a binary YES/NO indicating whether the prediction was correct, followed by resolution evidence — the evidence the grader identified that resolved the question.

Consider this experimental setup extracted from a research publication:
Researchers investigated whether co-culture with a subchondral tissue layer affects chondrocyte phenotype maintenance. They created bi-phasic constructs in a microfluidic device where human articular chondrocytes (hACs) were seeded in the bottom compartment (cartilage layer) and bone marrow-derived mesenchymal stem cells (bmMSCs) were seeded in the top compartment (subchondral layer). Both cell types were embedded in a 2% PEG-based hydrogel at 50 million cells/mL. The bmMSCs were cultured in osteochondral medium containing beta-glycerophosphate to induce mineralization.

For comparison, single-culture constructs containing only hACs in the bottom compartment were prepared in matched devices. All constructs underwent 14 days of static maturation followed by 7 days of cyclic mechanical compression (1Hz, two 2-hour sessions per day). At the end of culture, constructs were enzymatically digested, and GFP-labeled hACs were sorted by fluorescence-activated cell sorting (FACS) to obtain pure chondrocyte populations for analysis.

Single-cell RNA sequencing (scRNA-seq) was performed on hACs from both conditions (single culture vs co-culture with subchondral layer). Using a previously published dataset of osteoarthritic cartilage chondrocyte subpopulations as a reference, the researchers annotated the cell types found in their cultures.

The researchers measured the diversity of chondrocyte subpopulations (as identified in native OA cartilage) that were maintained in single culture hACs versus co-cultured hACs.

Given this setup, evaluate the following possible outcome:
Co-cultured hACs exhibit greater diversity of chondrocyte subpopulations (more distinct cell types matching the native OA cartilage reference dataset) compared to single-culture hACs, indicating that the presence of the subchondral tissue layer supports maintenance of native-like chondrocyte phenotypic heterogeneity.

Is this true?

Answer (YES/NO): YES